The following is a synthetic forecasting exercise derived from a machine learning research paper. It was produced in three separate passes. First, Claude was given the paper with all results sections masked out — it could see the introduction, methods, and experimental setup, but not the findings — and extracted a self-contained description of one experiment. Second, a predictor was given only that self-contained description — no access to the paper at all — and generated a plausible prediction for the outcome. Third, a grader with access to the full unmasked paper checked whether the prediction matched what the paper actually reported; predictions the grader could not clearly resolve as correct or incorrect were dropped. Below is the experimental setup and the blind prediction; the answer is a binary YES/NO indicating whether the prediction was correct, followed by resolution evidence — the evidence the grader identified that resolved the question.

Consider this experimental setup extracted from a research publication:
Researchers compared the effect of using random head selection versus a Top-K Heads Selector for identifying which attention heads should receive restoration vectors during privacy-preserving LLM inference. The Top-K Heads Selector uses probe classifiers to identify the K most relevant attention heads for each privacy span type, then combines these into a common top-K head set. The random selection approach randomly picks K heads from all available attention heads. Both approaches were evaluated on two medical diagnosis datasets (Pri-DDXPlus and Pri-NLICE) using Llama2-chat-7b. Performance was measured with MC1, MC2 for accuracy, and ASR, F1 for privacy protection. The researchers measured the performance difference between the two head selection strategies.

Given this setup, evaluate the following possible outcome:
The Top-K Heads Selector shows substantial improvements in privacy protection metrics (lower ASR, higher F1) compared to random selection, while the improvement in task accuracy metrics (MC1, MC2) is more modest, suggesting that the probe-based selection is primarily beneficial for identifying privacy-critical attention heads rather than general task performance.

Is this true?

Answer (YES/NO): NO